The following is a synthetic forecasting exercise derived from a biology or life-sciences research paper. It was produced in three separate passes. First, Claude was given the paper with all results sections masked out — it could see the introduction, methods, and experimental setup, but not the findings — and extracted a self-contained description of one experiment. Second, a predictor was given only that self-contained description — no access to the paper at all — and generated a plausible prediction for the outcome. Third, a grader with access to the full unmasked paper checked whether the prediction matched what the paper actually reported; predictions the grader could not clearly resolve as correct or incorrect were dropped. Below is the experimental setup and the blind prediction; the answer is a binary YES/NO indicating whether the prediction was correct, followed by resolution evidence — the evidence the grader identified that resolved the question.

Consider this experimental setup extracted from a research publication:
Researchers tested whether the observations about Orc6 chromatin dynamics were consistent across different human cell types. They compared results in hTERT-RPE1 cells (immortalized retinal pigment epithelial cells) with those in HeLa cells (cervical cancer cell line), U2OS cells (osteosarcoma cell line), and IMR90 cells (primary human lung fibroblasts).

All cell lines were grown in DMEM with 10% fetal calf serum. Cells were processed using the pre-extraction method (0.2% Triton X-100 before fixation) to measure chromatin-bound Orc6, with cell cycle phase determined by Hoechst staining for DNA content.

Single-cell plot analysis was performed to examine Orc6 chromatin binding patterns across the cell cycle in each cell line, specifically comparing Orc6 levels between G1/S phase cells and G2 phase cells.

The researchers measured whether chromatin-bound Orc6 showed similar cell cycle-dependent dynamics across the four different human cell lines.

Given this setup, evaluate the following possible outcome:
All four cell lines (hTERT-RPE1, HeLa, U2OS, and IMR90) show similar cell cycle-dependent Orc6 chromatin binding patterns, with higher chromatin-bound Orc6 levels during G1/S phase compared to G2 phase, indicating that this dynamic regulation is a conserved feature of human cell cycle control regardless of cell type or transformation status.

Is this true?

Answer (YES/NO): NO